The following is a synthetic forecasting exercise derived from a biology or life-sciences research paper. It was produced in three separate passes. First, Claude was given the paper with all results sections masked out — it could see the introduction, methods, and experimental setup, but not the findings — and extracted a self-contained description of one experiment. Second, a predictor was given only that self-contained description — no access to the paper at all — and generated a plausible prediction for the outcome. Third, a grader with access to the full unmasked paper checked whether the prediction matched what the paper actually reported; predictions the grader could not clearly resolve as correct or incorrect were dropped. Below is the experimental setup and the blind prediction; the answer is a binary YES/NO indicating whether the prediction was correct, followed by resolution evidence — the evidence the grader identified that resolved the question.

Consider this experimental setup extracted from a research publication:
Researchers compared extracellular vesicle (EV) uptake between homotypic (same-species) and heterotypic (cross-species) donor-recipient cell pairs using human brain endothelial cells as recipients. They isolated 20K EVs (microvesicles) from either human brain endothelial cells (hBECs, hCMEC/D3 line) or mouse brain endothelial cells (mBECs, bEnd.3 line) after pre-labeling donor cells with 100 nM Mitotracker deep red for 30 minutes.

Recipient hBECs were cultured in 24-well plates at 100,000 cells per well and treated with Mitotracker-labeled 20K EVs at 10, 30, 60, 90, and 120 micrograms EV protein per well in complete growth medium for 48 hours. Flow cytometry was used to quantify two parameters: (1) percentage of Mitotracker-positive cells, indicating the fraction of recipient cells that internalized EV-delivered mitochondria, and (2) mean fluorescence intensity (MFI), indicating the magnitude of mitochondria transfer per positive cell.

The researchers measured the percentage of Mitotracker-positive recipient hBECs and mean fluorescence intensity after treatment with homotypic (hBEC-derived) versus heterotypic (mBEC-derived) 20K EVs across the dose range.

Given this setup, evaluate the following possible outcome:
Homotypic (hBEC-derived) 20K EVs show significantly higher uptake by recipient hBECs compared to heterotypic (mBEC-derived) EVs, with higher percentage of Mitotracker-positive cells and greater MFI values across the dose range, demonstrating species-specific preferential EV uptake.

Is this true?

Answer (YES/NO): NO